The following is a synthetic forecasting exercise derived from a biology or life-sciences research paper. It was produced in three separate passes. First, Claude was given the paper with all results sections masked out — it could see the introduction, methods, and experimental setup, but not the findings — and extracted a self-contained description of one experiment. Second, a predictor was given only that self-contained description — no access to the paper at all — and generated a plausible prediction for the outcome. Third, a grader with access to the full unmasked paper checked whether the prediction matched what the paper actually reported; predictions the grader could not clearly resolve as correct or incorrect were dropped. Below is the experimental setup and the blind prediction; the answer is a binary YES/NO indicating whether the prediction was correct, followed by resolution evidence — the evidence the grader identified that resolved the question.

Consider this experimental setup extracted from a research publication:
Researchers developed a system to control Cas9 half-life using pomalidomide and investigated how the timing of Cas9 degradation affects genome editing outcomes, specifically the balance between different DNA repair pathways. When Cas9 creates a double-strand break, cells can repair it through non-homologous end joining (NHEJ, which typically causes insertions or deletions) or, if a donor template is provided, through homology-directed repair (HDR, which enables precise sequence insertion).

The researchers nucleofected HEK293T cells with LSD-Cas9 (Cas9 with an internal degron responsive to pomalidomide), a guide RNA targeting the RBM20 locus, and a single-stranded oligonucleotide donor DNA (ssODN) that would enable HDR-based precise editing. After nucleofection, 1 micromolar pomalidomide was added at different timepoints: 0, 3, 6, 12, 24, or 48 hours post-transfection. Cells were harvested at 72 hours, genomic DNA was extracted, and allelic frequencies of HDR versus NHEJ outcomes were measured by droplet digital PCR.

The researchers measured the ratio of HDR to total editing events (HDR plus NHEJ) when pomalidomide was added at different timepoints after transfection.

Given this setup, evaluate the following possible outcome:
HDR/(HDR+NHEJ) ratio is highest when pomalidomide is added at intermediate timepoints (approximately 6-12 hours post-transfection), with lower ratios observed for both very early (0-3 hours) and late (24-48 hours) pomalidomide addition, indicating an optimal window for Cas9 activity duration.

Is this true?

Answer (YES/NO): NO